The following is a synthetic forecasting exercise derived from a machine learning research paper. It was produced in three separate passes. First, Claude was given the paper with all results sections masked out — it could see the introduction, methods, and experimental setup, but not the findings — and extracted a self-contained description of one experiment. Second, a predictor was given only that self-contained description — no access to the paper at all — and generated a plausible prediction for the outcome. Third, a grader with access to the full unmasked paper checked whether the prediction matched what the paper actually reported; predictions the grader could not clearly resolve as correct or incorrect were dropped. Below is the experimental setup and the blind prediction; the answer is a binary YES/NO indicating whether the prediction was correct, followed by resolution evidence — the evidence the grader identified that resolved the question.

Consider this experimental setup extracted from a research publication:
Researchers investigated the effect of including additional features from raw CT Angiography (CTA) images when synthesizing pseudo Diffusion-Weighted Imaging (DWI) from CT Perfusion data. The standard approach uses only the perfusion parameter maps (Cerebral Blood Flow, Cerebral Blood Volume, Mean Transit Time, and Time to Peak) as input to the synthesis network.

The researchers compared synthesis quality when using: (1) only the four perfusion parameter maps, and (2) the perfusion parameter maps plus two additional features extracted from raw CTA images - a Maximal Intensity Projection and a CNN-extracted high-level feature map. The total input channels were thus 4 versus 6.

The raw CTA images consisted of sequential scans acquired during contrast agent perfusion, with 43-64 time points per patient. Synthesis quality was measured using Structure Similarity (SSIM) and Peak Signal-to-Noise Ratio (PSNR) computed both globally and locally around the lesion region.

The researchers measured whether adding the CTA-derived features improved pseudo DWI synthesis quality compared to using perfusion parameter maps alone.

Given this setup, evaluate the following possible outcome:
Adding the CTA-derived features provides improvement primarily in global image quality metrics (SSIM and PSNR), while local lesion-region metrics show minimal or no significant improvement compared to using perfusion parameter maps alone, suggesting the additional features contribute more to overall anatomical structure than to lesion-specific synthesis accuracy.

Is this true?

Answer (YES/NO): NO